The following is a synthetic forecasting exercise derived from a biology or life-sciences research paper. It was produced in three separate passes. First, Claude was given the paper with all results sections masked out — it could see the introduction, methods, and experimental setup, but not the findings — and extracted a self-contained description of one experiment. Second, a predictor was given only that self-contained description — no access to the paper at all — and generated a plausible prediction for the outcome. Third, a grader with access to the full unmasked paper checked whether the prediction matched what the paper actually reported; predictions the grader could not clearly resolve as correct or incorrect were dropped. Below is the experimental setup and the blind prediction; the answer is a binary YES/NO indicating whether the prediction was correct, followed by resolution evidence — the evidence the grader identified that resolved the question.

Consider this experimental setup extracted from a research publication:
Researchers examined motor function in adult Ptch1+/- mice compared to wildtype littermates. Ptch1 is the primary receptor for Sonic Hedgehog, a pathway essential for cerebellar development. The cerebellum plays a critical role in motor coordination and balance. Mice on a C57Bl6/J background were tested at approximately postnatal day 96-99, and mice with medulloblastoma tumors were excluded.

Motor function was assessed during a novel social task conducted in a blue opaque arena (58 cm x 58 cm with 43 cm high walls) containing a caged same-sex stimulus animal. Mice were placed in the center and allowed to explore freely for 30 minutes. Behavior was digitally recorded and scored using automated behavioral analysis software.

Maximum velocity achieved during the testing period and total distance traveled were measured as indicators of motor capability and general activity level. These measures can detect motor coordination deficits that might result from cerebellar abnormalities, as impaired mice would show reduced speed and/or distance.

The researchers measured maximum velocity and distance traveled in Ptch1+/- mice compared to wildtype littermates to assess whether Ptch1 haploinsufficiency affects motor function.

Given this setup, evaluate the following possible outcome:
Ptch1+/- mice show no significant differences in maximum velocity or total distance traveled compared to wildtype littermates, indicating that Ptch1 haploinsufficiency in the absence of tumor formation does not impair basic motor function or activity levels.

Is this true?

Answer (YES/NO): NO